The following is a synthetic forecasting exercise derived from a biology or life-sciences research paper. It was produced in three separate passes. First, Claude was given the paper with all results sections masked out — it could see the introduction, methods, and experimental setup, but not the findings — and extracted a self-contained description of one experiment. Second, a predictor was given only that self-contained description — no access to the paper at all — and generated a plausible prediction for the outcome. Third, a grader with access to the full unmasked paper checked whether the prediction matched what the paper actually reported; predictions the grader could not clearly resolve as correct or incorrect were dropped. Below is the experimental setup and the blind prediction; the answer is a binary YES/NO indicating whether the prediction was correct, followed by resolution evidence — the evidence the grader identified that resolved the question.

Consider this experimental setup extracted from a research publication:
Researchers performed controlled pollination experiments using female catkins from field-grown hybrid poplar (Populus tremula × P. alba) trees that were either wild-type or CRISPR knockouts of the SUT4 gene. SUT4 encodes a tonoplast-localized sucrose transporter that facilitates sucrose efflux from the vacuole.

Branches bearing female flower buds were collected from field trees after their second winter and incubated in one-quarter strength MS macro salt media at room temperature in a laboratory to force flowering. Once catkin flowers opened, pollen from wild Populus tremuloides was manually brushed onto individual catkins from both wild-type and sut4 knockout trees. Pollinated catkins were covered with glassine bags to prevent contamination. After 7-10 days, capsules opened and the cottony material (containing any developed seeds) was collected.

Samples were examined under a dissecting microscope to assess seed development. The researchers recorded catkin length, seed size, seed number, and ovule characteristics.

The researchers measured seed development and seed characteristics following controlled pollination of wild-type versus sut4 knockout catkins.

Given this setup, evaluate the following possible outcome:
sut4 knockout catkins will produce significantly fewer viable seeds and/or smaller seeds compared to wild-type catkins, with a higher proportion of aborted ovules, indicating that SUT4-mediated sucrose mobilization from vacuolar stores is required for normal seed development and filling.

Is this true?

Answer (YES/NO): YES